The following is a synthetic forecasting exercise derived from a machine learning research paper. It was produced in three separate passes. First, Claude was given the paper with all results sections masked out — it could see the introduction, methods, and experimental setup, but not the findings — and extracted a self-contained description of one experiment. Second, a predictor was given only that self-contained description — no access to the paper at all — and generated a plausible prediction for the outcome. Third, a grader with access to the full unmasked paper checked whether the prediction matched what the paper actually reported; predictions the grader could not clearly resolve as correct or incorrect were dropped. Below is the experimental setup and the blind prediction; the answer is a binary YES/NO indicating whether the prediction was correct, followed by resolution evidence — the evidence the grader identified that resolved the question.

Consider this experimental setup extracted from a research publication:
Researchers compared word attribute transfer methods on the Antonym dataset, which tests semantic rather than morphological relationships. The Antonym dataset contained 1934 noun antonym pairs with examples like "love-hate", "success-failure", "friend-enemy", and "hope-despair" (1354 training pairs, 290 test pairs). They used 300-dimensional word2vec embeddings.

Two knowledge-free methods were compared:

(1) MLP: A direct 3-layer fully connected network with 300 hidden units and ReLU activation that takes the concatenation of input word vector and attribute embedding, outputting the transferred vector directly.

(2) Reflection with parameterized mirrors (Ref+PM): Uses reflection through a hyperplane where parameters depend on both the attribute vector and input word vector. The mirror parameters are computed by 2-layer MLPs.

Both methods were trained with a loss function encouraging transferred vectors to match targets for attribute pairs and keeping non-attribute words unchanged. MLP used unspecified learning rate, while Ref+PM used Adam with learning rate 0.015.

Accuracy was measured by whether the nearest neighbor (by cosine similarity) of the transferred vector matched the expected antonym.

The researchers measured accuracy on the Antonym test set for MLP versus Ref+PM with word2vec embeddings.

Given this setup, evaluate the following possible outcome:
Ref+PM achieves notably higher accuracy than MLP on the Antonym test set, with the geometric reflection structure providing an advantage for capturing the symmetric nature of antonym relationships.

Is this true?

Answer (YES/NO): NO